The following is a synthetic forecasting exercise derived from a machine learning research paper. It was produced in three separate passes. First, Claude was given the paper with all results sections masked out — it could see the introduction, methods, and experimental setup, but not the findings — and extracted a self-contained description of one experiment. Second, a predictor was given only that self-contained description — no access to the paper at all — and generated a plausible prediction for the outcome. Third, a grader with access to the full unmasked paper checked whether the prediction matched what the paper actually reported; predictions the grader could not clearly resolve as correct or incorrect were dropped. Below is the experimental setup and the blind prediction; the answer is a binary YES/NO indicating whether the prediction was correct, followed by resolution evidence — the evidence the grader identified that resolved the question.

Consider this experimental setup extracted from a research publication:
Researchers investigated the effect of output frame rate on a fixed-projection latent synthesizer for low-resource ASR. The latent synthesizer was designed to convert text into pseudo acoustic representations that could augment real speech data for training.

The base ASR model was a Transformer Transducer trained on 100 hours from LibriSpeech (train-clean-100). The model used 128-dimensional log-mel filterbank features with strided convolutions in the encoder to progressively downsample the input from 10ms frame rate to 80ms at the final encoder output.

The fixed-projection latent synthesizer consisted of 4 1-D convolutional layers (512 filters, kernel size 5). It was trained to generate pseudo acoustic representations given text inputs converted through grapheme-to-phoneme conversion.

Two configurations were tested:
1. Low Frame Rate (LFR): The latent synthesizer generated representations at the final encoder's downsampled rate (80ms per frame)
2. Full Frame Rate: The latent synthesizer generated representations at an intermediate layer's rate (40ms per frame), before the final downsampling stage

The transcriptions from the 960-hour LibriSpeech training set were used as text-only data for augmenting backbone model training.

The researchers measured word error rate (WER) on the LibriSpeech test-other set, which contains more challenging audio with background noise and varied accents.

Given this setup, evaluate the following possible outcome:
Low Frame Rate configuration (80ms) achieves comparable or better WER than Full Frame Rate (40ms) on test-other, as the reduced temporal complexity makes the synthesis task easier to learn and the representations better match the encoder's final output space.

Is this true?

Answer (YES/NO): NO